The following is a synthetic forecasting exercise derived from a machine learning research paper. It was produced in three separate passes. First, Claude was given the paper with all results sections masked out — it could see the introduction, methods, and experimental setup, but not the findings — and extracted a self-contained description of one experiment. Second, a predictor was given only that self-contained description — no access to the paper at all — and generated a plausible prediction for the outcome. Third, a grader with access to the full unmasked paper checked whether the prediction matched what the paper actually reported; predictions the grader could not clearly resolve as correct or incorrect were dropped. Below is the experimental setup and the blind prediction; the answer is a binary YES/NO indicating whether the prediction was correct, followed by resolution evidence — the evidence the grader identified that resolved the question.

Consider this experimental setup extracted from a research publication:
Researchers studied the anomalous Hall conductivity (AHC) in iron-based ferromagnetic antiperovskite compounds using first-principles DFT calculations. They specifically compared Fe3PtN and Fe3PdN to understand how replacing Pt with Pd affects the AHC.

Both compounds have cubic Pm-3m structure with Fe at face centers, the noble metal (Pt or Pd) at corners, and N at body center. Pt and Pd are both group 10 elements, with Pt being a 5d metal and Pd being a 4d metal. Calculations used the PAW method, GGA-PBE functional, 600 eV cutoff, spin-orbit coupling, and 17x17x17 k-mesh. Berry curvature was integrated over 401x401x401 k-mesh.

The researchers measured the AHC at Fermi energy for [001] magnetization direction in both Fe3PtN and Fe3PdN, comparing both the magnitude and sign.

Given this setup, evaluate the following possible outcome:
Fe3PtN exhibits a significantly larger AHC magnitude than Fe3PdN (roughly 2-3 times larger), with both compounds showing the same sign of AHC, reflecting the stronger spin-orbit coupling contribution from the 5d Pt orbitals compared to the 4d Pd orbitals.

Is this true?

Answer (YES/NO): NO